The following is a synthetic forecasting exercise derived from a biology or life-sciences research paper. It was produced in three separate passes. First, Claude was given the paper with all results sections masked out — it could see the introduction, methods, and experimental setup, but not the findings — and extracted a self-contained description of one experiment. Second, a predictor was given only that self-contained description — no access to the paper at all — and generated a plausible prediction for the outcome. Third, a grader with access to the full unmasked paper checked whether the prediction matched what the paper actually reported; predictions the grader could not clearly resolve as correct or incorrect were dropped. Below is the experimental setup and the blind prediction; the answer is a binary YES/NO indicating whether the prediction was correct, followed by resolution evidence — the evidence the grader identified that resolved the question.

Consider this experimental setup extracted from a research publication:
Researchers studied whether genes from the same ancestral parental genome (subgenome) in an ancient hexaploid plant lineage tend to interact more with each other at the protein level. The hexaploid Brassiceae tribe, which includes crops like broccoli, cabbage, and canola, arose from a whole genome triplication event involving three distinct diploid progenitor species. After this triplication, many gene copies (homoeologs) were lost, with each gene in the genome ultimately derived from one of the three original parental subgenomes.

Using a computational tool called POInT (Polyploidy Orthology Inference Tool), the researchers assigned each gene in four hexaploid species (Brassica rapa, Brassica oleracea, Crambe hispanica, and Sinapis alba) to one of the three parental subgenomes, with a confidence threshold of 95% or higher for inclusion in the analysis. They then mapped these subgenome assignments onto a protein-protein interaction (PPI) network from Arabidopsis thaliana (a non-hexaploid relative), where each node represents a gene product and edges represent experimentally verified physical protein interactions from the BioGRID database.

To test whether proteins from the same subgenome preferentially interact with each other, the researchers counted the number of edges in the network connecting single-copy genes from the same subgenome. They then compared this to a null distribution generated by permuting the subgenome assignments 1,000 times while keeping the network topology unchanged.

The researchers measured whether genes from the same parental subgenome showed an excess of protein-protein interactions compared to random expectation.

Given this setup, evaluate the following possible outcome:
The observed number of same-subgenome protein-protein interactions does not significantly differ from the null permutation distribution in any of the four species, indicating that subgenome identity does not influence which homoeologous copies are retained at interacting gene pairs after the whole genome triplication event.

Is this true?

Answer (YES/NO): YES